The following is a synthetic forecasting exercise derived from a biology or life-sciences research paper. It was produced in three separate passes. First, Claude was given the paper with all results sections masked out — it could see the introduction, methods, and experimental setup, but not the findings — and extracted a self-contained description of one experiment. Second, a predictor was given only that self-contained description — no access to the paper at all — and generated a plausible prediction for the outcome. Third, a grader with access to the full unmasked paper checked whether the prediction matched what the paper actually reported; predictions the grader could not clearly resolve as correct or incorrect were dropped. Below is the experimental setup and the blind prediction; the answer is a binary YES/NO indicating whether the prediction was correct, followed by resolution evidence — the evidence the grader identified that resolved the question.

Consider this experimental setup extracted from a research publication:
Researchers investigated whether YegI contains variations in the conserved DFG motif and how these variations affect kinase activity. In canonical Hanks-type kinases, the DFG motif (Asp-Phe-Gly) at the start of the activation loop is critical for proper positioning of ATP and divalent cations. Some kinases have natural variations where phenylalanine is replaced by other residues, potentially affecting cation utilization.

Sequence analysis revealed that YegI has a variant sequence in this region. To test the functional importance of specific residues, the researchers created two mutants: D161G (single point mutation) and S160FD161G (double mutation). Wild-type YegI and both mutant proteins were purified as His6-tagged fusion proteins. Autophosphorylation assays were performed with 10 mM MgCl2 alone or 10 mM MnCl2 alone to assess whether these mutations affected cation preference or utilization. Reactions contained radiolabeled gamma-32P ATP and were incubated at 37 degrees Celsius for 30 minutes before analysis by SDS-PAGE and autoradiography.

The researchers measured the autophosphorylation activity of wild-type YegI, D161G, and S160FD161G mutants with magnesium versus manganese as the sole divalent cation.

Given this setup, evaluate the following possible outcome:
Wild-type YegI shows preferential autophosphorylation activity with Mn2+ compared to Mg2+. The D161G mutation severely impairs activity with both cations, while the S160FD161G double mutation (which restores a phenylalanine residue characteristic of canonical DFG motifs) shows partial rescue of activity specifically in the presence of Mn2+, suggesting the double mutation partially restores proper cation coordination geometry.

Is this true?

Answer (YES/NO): NO